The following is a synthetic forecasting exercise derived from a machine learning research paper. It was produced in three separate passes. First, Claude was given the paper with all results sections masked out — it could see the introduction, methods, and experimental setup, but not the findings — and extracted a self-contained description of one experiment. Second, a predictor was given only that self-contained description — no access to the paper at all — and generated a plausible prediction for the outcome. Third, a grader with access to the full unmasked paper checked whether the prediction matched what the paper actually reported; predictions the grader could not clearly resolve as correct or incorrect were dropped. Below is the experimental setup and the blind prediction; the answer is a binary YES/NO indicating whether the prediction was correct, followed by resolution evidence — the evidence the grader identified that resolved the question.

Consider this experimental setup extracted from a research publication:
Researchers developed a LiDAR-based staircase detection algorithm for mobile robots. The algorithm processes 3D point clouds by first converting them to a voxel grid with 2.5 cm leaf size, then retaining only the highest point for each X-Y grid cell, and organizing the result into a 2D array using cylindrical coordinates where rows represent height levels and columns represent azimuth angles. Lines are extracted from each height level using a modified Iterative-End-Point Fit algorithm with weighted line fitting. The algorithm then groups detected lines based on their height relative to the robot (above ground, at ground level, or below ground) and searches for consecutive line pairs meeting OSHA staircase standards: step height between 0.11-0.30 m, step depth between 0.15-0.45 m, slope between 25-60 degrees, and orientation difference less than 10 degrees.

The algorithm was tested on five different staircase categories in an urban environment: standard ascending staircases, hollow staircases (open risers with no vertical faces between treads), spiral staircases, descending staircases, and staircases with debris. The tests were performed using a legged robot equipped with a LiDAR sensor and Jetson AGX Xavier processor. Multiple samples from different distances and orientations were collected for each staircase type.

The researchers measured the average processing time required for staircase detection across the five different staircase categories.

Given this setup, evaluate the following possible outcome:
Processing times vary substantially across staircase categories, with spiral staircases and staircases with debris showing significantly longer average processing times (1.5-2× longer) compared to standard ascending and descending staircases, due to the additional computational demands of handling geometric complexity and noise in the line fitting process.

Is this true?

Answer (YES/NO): NO